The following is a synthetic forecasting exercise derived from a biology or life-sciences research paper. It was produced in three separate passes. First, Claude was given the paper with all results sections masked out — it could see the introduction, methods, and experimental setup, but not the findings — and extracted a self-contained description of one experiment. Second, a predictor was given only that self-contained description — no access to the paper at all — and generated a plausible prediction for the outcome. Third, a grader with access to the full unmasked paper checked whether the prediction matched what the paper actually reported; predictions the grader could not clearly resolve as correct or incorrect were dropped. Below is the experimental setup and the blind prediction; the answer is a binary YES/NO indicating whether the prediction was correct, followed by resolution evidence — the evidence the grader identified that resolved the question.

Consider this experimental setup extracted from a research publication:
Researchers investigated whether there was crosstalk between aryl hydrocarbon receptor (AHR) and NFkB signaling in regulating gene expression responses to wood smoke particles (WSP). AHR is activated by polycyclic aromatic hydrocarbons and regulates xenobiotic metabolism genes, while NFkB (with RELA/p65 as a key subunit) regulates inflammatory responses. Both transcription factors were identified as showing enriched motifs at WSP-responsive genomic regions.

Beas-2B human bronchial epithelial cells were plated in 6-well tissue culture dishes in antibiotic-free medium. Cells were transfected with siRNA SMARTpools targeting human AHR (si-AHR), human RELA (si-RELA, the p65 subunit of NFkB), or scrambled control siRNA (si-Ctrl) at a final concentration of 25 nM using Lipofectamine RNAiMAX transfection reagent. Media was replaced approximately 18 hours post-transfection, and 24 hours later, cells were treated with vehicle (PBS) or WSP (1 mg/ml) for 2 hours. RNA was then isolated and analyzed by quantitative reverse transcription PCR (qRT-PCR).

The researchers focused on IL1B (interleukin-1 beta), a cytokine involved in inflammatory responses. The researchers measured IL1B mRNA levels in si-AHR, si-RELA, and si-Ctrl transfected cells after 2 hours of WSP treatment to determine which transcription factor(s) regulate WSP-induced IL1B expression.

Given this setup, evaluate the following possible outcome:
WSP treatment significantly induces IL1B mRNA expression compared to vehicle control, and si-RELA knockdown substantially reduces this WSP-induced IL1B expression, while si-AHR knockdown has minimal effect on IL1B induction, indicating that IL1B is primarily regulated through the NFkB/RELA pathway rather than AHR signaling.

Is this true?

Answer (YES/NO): NO